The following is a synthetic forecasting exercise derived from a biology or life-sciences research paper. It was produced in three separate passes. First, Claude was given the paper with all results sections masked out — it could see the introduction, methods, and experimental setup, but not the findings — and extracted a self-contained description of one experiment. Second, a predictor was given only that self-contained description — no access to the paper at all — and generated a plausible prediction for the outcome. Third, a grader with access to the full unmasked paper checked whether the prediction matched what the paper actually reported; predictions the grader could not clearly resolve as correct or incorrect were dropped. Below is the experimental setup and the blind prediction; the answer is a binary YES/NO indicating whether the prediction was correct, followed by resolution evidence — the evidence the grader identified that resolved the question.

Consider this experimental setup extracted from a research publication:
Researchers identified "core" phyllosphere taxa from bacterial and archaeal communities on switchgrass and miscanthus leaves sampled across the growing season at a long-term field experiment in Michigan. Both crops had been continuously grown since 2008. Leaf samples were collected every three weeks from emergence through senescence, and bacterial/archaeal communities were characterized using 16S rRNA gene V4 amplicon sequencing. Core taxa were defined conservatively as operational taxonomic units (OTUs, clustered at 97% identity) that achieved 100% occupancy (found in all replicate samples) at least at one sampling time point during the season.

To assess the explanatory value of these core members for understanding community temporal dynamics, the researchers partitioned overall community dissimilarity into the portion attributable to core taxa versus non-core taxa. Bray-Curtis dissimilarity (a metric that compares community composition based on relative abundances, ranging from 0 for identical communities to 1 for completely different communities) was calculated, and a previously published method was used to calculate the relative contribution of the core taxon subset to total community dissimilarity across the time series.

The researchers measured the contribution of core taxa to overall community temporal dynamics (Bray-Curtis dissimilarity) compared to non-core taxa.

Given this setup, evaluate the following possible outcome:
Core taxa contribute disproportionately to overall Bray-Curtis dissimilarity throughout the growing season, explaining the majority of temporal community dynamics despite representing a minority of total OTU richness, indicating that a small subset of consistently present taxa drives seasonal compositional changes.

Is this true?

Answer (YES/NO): YES